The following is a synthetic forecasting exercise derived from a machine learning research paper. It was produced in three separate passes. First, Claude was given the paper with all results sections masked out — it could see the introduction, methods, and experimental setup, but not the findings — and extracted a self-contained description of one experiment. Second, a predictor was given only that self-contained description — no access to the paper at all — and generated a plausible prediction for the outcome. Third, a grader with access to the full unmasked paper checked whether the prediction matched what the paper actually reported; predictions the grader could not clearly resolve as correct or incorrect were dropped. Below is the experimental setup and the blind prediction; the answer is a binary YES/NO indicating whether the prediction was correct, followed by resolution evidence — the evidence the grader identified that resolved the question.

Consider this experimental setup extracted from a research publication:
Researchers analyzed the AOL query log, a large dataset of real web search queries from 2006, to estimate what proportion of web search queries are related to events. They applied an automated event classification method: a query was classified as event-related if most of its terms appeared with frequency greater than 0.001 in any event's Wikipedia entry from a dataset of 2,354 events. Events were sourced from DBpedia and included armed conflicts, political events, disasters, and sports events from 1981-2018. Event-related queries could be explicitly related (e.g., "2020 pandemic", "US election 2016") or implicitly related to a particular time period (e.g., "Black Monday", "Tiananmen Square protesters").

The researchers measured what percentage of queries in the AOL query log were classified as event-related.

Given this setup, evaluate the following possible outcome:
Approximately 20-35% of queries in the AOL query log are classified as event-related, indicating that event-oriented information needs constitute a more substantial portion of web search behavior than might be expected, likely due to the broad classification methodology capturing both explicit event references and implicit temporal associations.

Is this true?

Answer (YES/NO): NO